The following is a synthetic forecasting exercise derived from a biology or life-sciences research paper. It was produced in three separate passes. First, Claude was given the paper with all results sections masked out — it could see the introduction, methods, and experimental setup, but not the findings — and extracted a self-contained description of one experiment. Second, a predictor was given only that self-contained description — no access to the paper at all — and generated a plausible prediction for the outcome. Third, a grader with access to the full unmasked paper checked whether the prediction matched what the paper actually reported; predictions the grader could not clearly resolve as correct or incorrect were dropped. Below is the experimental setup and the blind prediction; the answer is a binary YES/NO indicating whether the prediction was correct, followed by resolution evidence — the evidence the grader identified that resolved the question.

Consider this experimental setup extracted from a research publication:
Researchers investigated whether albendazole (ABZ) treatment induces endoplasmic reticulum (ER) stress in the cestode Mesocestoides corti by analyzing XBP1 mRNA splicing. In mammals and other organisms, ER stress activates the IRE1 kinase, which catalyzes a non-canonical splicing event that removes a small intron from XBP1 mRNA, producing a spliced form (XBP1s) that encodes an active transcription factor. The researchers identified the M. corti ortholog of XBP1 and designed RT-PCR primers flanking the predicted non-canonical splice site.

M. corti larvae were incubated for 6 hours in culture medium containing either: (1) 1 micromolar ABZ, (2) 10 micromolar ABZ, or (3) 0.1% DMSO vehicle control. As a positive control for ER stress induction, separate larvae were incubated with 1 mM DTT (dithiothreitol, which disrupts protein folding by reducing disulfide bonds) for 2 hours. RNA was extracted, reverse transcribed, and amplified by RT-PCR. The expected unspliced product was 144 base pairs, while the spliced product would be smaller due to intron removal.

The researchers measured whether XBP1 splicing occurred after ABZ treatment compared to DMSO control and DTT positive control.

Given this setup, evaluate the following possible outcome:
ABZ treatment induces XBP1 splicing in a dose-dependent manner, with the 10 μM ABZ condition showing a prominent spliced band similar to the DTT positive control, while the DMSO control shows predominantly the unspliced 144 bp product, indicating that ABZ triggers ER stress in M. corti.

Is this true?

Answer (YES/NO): NO